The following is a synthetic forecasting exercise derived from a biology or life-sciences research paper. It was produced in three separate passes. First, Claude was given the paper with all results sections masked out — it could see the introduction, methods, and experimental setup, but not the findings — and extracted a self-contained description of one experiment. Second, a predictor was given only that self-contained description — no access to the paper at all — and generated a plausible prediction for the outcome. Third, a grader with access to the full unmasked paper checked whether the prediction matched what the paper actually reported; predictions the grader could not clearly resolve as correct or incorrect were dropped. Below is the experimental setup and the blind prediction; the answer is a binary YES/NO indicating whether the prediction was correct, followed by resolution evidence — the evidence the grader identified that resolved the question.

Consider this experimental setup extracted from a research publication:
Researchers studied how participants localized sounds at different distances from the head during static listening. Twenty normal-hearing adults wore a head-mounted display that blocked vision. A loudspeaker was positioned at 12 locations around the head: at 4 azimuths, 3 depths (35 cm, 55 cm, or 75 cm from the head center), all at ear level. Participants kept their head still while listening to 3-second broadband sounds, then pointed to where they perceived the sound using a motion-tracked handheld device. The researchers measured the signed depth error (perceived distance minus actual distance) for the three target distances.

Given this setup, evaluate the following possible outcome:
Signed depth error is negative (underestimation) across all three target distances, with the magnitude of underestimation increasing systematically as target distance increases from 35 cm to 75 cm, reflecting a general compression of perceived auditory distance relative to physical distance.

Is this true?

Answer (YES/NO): NO